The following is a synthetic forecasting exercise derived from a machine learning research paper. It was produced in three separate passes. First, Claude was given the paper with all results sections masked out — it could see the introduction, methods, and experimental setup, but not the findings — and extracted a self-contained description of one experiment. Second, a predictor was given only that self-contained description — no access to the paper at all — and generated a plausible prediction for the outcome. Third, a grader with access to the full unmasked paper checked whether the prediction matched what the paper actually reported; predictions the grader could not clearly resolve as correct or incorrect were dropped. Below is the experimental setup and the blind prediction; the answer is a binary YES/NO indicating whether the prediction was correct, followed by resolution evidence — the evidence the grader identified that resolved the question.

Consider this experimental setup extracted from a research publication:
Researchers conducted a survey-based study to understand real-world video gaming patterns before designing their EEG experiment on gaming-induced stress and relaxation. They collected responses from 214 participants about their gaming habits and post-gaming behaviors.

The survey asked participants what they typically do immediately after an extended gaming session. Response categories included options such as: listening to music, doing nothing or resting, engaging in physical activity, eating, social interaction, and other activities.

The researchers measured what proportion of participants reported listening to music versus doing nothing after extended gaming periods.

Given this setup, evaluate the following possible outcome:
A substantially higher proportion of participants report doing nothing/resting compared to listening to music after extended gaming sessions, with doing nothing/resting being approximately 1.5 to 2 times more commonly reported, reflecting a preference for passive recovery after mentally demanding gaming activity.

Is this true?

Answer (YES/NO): NO